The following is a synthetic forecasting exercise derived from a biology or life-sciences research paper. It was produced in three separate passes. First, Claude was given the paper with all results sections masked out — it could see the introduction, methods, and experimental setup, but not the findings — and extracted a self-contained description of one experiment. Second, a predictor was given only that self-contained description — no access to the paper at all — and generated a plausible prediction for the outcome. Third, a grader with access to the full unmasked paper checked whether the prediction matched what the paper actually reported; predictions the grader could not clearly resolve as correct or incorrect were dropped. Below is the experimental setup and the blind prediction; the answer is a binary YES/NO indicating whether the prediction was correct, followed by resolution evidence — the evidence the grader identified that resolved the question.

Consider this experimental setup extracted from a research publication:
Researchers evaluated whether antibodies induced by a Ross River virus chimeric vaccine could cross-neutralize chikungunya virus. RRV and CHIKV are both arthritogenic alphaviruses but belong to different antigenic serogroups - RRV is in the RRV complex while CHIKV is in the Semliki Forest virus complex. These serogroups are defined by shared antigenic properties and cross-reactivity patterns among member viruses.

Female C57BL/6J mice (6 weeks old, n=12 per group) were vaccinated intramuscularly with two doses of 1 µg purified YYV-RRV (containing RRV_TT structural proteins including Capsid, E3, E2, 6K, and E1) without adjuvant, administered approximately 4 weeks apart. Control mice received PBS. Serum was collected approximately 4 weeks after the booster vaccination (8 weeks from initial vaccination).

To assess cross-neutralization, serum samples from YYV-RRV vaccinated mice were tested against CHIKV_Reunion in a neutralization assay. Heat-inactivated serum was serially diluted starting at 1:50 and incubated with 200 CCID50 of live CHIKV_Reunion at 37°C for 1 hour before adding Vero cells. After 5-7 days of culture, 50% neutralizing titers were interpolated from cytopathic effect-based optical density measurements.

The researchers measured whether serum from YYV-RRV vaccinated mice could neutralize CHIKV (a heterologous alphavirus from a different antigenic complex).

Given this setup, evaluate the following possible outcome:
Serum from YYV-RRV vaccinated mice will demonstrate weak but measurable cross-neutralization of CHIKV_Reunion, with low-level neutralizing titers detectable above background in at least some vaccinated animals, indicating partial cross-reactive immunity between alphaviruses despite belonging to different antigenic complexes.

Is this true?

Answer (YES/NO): NO